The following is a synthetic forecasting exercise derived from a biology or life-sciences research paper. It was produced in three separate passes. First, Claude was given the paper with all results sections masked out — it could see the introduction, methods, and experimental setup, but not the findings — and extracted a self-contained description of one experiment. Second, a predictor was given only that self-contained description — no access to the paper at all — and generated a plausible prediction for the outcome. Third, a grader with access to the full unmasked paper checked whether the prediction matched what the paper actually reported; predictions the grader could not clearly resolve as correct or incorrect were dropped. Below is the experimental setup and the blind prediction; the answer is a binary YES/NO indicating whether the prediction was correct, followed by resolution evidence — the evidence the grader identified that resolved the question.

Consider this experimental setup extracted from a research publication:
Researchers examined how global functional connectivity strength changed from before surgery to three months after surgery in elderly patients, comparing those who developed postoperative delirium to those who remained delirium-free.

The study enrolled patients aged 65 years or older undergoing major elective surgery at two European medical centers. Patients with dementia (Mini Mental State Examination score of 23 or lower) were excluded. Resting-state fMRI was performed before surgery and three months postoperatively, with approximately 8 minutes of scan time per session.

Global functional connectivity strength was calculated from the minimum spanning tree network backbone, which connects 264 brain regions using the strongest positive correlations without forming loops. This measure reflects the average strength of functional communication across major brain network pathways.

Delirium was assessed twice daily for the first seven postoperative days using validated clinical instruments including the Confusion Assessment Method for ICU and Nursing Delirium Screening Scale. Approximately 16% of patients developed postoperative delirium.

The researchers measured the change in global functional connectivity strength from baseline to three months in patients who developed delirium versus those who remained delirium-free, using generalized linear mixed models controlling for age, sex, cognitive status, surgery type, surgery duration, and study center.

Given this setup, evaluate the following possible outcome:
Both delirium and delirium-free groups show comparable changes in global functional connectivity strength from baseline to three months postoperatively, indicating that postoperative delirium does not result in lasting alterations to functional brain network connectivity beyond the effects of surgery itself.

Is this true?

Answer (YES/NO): NO